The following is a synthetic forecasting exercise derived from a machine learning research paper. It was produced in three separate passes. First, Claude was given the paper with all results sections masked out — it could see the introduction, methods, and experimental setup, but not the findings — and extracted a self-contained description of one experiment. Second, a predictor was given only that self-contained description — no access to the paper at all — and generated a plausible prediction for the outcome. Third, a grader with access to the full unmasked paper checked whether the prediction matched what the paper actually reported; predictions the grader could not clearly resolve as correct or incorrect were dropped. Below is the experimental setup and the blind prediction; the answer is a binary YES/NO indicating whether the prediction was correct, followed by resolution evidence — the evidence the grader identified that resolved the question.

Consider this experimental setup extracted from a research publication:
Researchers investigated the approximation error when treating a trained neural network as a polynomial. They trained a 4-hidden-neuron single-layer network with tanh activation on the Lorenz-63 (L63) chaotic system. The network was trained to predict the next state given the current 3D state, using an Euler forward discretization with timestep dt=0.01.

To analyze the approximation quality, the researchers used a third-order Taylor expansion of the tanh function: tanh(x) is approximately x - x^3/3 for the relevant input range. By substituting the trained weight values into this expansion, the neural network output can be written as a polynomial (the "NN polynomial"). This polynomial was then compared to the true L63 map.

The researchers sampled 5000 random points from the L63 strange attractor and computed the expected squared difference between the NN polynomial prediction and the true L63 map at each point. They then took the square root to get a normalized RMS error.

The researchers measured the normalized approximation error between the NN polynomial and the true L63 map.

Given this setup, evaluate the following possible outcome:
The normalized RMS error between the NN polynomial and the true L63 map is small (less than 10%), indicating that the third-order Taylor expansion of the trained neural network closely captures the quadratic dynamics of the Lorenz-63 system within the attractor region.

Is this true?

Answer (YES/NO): NO